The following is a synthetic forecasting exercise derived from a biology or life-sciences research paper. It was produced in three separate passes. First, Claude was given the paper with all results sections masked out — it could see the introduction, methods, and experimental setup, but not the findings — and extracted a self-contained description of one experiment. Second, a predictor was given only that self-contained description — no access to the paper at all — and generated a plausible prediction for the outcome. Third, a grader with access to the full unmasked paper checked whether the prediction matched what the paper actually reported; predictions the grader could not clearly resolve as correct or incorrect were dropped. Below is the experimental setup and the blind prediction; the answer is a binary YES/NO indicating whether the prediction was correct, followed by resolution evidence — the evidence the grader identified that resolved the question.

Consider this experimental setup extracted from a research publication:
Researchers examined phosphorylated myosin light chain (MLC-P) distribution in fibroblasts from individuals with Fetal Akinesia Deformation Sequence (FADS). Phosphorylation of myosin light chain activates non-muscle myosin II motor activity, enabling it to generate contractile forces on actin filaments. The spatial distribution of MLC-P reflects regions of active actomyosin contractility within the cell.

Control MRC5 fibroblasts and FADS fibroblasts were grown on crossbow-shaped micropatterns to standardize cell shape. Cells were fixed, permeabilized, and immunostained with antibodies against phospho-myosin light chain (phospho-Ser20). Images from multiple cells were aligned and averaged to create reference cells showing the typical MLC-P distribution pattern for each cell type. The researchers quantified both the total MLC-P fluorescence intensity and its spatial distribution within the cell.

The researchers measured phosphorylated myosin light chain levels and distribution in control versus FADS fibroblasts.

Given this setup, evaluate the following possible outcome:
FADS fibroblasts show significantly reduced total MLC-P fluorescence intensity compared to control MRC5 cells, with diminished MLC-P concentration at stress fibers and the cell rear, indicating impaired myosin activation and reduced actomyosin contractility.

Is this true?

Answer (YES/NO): NO